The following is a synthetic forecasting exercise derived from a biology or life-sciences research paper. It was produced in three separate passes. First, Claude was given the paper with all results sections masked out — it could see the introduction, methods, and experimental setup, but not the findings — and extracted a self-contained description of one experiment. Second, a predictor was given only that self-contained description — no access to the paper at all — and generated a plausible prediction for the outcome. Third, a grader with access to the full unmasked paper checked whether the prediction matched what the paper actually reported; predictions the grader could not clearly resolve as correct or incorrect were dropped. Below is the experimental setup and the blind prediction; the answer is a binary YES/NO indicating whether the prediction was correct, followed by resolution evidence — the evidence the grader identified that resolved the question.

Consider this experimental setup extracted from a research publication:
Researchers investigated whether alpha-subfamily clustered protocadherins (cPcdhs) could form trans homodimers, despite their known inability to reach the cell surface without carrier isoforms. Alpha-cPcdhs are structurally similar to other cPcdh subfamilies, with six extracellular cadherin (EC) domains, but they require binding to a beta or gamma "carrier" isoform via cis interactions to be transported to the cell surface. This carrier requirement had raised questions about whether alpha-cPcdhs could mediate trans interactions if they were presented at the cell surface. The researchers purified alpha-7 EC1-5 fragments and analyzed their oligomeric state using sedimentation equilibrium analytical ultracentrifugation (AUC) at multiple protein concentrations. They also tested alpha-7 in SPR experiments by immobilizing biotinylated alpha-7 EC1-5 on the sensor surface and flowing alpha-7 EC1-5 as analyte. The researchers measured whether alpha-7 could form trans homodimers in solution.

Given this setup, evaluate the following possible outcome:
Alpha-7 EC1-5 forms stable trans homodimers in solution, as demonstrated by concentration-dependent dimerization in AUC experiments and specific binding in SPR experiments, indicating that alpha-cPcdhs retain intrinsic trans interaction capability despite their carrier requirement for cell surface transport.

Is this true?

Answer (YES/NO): YES